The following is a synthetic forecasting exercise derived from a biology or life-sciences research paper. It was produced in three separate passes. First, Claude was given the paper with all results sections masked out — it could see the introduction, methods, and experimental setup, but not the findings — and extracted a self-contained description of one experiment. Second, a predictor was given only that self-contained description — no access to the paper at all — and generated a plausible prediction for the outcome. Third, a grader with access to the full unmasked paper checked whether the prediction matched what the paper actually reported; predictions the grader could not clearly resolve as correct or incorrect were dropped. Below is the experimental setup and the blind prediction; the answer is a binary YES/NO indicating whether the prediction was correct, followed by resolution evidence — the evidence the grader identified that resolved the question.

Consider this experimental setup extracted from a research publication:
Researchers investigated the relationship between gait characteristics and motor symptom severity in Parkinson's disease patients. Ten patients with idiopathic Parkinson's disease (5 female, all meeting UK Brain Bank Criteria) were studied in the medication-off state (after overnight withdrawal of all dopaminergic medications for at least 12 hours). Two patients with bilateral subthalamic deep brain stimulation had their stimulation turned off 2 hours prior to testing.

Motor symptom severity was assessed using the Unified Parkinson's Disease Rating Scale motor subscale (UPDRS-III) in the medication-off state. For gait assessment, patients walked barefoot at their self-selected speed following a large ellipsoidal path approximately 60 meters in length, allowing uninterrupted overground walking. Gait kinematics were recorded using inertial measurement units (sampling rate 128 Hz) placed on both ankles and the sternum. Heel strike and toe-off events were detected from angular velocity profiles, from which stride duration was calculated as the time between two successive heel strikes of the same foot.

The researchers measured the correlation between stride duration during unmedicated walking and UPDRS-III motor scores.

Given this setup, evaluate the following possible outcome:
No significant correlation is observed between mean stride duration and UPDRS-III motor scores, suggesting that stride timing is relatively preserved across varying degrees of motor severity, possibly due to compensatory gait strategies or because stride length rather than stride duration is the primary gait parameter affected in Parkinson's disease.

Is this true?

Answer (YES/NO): NO